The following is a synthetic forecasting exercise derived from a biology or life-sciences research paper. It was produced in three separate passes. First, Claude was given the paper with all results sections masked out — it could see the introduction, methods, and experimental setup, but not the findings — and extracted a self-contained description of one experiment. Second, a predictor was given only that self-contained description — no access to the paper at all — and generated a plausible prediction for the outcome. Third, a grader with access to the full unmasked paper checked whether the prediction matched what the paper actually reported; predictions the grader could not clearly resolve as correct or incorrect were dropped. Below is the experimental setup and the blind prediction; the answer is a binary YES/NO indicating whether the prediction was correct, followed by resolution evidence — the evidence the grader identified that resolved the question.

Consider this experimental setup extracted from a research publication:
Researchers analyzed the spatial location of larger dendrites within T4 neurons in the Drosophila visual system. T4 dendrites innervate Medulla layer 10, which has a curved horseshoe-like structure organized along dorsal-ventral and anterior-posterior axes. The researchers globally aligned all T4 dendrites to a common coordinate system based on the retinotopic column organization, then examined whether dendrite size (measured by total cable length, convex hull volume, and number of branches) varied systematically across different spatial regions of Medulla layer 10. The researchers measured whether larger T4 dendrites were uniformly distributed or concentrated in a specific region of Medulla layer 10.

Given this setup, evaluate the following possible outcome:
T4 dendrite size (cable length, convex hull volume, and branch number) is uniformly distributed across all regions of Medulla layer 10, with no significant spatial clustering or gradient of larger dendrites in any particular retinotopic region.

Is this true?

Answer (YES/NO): NO